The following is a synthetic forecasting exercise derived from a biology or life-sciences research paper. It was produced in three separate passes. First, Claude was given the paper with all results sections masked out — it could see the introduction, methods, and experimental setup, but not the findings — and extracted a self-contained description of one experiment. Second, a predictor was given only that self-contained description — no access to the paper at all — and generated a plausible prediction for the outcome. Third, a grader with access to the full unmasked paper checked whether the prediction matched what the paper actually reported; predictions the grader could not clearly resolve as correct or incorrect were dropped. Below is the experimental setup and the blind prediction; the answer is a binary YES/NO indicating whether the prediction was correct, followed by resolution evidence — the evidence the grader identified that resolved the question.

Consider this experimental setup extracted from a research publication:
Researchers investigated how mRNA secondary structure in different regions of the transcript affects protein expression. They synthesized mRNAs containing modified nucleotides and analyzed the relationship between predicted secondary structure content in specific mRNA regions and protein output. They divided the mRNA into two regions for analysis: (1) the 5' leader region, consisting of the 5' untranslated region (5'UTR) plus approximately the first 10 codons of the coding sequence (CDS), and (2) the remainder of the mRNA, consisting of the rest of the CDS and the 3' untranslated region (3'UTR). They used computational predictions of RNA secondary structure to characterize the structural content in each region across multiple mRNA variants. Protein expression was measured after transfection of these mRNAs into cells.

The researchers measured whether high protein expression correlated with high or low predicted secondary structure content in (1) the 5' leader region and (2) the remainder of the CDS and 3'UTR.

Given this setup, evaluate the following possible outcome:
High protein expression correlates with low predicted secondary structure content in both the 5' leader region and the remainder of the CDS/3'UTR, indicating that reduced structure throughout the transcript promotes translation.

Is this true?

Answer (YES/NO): NO